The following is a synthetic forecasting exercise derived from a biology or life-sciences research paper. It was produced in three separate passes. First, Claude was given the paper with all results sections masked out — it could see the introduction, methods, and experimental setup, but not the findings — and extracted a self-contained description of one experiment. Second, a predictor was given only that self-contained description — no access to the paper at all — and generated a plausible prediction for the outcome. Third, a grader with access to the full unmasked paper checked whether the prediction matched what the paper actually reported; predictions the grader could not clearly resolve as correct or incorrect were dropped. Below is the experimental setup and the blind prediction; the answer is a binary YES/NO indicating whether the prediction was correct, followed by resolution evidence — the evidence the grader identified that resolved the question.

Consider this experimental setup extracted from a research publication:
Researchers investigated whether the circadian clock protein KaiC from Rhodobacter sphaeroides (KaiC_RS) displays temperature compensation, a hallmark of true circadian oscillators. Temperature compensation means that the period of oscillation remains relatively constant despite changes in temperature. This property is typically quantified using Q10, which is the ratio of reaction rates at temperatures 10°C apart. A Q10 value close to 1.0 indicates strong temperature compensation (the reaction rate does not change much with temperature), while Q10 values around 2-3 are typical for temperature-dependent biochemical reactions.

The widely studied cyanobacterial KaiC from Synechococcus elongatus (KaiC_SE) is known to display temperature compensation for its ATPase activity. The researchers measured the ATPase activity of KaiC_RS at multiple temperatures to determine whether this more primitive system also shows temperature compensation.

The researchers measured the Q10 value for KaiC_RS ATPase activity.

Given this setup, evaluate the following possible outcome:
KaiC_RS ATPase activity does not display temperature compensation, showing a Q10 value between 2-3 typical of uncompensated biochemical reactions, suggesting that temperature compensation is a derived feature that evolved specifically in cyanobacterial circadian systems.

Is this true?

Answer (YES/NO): NO